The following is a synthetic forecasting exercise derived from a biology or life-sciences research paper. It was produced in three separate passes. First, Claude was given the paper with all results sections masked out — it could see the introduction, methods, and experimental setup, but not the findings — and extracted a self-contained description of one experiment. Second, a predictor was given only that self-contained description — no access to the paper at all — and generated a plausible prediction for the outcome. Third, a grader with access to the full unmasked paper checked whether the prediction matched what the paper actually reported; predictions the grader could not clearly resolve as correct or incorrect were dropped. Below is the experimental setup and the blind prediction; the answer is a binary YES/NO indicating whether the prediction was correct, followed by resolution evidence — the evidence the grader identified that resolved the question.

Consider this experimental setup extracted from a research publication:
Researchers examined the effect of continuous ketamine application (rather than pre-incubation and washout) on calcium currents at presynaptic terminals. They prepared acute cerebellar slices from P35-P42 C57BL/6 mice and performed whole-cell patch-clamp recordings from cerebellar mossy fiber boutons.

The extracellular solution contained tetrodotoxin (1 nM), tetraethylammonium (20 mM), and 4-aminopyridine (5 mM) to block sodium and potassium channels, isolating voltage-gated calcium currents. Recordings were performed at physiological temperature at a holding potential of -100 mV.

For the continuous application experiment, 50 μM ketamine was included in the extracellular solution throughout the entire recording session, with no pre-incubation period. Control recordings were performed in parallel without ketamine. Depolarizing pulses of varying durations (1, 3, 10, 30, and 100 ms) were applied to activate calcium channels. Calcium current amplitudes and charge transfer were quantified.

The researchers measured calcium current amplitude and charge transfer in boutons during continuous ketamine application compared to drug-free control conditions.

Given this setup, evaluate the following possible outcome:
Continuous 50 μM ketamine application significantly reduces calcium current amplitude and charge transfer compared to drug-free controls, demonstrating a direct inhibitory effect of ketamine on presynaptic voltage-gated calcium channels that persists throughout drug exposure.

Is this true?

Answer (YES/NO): NO